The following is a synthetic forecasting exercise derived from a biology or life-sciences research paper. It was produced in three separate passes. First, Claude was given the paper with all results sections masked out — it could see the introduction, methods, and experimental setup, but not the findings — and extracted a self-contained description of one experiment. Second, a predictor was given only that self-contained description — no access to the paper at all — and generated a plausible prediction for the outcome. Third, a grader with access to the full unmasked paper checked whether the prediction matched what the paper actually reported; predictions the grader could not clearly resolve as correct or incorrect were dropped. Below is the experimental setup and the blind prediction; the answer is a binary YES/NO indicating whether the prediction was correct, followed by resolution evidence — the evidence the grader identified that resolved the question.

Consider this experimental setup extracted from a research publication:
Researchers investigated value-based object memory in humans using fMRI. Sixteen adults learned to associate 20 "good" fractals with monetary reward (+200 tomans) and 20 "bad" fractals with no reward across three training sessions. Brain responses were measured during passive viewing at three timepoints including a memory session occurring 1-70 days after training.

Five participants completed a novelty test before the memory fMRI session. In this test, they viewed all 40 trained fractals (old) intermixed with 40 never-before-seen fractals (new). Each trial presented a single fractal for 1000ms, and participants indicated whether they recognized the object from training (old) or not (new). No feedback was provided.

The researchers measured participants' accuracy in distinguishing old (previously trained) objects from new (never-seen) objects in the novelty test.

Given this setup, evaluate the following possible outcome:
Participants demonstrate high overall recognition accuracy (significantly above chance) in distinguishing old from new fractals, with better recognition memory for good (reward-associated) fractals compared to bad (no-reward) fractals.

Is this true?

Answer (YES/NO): NO